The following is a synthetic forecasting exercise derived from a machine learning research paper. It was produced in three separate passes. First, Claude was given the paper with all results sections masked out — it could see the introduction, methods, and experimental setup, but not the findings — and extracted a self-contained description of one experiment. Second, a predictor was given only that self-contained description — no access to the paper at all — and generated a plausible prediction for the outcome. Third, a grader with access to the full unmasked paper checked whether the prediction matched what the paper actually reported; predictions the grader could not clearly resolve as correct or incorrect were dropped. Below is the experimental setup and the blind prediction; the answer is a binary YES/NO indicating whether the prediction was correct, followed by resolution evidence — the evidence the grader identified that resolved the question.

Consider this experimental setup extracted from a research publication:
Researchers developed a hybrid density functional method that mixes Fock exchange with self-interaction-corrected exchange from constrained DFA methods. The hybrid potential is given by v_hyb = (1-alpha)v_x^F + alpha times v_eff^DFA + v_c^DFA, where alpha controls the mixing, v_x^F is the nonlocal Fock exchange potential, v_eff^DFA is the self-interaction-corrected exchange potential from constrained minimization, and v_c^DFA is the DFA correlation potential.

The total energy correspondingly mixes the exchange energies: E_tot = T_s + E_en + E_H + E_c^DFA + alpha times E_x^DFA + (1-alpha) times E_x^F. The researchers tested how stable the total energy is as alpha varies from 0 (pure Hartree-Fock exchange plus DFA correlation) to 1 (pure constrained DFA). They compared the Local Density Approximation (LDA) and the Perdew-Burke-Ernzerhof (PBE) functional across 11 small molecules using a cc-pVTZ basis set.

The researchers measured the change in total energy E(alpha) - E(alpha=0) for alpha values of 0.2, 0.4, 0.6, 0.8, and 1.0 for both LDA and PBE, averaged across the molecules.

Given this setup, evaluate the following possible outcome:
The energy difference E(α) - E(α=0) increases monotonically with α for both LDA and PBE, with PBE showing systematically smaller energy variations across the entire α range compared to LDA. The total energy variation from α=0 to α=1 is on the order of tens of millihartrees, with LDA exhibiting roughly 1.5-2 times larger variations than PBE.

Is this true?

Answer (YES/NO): NO